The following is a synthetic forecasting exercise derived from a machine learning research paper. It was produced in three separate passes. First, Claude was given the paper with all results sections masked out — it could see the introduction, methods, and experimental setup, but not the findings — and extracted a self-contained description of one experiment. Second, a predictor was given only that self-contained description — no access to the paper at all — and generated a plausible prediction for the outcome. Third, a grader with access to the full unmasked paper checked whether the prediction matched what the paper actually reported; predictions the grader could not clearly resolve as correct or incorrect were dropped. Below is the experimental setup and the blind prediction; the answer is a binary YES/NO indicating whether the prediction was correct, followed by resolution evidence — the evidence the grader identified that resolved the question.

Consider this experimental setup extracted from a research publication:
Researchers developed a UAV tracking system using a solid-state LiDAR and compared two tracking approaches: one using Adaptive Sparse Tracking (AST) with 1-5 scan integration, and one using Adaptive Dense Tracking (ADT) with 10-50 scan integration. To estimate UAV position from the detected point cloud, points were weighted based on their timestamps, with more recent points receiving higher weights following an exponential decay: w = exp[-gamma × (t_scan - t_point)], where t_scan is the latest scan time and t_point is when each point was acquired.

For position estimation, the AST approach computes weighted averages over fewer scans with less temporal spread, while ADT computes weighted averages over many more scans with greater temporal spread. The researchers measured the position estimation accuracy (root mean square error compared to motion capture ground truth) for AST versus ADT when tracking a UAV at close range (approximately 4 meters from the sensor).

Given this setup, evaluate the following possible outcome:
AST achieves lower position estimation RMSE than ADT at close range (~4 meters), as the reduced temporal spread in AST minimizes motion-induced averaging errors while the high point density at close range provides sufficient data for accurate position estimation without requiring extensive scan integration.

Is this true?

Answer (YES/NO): YES